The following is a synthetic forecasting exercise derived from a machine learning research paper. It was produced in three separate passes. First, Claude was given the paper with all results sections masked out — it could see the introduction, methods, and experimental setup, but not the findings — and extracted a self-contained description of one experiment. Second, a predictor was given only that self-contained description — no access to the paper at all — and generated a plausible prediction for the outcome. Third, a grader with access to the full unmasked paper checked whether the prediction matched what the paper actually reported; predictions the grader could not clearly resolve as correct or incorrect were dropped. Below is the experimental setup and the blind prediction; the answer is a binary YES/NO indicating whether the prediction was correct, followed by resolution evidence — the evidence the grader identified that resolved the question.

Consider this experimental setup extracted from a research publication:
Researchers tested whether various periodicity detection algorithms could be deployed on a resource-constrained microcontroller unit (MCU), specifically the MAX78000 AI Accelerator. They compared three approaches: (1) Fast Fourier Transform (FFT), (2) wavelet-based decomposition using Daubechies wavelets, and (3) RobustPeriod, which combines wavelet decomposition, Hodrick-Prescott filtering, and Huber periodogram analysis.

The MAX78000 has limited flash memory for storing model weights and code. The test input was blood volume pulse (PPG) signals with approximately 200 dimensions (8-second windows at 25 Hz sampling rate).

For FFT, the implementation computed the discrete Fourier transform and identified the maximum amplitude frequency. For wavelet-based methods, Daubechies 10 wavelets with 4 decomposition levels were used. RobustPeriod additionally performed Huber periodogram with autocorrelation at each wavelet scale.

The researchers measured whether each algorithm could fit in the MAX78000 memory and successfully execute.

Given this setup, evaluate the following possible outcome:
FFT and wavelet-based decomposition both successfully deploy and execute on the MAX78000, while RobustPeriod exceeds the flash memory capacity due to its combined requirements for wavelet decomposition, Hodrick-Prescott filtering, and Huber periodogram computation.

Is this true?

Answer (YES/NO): NO